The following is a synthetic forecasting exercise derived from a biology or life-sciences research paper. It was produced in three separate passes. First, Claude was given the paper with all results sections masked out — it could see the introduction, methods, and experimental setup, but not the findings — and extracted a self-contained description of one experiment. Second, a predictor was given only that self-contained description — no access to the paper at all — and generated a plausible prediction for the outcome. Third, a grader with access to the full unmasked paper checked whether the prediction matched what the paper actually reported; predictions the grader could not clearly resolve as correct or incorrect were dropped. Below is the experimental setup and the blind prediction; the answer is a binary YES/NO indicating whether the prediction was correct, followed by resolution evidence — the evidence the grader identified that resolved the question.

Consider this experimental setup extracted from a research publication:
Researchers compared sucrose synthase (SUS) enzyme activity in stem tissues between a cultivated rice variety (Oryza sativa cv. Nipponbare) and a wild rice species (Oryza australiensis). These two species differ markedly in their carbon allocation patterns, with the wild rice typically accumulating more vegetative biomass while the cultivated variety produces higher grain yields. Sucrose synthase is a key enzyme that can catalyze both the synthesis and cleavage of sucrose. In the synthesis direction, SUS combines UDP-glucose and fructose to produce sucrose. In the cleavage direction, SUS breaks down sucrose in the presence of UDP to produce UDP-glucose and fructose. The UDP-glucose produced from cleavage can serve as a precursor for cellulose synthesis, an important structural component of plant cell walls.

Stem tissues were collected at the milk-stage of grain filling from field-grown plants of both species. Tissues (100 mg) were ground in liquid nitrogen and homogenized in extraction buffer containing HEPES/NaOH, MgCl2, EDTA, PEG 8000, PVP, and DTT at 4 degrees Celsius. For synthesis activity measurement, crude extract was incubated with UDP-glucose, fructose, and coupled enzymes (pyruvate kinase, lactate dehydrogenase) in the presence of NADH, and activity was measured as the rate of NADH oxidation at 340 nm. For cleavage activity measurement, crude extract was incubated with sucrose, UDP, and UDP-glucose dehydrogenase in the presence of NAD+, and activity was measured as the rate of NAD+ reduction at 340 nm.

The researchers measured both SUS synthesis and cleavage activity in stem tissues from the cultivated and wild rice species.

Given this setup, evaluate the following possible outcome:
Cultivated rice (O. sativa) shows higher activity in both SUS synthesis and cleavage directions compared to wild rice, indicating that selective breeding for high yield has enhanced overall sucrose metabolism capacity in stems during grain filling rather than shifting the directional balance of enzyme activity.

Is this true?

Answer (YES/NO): NO